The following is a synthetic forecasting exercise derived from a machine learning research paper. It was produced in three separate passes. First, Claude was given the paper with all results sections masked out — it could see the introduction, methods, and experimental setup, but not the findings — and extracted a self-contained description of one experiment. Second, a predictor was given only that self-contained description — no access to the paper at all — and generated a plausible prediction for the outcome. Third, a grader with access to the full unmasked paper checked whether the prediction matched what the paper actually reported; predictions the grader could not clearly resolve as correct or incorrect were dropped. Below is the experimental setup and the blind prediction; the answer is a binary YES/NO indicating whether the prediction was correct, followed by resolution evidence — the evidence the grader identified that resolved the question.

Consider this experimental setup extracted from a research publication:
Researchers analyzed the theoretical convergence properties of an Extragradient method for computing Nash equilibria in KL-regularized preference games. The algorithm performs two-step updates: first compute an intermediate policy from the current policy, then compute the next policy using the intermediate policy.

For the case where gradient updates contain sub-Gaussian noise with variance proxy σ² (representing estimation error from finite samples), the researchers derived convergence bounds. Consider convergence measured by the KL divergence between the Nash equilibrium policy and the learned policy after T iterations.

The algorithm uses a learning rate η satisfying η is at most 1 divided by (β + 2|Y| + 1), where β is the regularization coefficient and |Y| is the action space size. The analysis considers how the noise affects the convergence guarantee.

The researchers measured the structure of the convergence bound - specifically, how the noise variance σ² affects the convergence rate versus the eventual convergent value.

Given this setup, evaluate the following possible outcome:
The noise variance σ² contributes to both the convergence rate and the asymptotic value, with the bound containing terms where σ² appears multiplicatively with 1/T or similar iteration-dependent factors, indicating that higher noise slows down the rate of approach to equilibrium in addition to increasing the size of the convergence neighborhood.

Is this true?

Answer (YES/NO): NO